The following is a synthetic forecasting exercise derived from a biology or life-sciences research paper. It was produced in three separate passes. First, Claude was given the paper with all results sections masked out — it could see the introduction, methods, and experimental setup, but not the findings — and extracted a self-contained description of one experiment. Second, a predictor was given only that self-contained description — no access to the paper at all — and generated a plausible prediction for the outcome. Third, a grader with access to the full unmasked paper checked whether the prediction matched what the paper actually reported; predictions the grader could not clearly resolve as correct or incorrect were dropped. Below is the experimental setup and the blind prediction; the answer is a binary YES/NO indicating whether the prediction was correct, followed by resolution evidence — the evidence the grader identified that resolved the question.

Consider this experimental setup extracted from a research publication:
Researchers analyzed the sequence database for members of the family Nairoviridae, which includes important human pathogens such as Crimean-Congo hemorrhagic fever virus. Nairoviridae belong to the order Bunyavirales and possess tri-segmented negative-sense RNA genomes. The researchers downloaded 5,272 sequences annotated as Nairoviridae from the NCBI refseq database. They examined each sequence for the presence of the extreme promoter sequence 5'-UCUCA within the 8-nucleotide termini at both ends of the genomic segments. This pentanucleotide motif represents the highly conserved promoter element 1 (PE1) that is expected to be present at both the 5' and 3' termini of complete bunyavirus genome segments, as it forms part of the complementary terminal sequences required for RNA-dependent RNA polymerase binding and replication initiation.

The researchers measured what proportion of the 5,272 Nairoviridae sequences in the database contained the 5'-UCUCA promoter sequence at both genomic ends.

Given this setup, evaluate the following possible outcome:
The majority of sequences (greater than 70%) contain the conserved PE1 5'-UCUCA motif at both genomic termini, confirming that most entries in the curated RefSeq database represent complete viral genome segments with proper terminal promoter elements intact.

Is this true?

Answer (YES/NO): NO